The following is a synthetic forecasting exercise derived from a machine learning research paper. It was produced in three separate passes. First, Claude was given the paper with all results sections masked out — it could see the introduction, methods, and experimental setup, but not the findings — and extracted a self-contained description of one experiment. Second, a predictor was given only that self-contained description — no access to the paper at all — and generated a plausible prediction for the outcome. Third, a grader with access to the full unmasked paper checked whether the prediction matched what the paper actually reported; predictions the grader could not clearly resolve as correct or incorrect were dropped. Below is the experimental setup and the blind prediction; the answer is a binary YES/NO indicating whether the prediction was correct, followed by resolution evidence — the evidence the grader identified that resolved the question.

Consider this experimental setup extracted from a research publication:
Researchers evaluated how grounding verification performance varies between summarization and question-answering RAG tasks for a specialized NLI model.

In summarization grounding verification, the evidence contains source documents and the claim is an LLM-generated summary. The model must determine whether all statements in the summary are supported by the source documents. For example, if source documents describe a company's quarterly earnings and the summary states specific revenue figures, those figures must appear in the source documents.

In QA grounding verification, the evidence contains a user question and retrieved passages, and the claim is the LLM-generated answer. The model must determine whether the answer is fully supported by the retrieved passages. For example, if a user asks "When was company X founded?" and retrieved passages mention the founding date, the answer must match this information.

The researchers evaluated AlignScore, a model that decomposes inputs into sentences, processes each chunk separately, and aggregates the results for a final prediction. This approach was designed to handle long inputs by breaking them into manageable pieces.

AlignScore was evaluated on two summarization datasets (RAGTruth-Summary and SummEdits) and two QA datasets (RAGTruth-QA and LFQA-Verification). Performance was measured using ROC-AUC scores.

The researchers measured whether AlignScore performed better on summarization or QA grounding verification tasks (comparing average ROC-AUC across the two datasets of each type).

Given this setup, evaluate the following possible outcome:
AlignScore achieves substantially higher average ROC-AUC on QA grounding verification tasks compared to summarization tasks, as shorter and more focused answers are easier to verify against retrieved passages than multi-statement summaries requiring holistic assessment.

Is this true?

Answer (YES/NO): YES